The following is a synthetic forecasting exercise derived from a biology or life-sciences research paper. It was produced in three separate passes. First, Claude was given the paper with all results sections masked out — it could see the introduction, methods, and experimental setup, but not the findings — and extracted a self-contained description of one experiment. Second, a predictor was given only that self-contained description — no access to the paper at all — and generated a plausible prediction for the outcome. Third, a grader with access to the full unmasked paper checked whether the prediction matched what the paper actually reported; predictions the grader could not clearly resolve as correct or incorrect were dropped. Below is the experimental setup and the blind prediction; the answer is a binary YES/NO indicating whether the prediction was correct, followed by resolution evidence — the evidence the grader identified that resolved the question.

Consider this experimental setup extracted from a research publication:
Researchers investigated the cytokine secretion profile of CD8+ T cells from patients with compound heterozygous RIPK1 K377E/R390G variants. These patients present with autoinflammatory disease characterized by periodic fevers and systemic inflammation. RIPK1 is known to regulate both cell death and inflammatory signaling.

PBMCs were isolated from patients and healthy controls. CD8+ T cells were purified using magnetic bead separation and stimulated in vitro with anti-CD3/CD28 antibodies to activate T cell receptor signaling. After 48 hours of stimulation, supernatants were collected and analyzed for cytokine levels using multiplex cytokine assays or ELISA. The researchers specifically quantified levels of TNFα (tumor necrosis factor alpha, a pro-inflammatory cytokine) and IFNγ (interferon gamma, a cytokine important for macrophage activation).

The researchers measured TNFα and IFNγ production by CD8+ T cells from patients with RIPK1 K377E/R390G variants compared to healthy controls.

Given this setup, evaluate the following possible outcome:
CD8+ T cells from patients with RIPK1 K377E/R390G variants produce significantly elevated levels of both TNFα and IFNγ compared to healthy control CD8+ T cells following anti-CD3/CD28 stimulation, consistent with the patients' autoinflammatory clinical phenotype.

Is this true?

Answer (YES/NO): YES